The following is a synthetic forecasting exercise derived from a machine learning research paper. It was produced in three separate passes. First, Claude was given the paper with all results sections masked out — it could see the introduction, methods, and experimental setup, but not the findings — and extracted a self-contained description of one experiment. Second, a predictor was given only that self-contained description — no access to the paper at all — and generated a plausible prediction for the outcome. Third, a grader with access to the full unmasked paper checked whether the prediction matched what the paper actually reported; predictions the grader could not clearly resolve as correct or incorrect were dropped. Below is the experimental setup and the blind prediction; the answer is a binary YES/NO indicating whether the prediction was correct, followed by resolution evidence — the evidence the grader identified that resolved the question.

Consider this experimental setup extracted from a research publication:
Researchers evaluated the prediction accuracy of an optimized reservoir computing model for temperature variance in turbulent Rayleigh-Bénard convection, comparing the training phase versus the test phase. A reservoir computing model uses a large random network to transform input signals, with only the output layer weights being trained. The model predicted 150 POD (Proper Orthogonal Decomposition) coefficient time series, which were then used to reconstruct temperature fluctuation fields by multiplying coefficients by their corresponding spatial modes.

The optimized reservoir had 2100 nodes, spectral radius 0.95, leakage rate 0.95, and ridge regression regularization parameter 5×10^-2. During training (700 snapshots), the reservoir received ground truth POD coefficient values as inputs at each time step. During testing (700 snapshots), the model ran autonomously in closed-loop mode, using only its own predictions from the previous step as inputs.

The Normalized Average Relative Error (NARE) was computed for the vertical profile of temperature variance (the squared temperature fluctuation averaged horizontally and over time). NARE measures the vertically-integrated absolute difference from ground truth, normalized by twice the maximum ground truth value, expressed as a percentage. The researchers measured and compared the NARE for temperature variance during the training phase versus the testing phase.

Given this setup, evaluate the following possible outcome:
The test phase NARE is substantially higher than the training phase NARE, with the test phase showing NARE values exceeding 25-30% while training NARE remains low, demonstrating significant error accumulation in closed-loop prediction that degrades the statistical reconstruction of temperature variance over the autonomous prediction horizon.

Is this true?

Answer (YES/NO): NO